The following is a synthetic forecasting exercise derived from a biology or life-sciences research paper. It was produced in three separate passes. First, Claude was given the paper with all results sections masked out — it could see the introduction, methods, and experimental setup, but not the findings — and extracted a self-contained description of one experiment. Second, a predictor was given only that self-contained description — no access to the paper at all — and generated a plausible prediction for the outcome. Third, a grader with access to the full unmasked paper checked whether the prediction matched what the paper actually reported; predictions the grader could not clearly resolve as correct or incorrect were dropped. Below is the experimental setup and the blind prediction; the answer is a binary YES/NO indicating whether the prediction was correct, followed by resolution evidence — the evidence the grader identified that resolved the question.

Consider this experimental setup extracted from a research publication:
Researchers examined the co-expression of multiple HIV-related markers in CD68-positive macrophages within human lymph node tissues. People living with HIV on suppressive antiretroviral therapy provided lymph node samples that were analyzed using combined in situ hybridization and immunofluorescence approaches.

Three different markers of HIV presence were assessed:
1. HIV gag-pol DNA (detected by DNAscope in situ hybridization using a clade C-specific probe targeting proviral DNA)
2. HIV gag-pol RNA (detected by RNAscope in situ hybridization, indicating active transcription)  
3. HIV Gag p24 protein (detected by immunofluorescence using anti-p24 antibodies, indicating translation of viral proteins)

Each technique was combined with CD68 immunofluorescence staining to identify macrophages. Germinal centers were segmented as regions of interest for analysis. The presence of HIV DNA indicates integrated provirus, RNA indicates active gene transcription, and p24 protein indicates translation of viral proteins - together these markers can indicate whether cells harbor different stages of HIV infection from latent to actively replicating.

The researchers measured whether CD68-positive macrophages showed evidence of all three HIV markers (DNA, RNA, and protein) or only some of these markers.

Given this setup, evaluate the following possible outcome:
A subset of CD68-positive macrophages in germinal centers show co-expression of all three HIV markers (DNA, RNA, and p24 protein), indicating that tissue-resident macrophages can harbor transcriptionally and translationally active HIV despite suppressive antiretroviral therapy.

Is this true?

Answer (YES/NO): YES